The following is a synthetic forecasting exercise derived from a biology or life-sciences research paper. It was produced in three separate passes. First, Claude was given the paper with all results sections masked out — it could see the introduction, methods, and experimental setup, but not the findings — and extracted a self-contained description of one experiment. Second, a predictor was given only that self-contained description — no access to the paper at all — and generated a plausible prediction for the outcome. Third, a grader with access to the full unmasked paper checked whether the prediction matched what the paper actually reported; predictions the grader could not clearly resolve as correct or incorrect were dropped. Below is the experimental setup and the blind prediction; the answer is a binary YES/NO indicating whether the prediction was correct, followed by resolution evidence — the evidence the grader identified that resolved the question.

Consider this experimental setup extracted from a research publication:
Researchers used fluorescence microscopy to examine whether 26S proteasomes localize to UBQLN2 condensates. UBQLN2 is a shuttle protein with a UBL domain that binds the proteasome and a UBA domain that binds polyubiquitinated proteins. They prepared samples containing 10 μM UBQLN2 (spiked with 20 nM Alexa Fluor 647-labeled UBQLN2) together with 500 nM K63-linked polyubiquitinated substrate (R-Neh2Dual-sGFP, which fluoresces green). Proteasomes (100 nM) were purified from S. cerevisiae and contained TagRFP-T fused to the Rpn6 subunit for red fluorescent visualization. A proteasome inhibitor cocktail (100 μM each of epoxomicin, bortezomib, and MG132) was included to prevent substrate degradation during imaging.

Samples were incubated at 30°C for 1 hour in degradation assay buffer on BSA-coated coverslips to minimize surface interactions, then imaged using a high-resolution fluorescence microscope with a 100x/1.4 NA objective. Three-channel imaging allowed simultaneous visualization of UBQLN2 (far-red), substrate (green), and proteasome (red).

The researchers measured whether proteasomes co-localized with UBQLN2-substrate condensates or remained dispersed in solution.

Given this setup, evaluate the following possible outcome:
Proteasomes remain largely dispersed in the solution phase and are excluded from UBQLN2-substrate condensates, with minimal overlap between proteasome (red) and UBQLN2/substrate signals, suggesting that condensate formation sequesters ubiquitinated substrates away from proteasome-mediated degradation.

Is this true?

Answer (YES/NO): NO